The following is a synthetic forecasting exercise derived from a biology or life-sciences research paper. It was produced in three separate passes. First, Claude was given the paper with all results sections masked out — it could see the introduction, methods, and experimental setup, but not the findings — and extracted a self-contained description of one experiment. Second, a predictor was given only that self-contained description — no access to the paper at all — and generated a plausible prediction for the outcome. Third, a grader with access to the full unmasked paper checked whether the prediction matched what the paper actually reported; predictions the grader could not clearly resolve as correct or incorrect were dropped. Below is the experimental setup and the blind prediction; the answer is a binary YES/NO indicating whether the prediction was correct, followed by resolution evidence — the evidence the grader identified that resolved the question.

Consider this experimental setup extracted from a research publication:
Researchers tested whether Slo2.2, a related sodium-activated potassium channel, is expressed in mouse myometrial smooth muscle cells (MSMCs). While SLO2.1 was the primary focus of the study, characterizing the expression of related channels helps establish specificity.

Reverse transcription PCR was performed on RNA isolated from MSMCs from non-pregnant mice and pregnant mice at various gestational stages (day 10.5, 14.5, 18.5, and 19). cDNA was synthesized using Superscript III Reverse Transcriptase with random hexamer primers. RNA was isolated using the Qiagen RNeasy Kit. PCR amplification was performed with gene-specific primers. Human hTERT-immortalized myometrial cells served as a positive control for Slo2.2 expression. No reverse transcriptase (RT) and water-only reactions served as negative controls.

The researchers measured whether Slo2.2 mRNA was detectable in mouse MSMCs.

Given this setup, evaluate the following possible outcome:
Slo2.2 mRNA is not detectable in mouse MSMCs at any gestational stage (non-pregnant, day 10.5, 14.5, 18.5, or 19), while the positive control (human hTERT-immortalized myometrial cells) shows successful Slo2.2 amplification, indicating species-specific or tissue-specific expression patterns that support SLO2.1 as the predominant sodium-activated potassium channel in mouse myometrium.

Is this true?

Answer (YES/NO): YES